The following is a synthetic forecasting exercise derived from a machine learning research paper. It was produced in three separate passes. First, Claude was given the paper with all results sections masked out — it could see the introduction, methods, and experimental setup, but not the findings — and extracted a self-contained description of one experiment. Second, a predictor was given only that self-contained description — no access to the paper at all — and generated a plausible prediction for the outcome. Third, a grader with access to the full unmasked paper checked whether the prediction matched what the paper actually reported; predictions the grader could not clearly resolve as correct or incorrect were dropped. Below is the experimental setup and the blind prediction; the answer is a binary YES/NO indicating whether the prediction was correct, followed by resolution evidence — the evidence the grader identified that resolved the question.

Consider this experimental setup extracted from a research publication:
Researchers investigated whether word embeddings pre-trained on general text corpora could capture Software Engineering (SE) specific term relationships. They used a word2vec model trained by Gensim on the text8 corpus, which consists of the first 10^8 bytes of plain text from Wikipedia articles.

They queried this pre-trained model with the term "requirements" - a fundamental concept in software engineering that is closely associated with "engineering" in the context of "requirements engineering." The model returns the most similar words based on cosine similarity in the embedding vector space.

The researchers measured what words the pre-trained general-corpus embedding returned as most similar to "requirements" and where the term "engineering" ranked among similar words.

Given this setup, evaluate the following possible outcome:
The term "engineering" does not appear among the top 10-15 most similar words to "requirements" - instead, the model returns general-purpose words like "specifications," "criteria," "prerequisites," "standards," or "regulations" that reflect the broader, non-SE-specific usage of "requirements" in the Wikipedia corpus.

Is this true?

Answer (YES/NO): YES